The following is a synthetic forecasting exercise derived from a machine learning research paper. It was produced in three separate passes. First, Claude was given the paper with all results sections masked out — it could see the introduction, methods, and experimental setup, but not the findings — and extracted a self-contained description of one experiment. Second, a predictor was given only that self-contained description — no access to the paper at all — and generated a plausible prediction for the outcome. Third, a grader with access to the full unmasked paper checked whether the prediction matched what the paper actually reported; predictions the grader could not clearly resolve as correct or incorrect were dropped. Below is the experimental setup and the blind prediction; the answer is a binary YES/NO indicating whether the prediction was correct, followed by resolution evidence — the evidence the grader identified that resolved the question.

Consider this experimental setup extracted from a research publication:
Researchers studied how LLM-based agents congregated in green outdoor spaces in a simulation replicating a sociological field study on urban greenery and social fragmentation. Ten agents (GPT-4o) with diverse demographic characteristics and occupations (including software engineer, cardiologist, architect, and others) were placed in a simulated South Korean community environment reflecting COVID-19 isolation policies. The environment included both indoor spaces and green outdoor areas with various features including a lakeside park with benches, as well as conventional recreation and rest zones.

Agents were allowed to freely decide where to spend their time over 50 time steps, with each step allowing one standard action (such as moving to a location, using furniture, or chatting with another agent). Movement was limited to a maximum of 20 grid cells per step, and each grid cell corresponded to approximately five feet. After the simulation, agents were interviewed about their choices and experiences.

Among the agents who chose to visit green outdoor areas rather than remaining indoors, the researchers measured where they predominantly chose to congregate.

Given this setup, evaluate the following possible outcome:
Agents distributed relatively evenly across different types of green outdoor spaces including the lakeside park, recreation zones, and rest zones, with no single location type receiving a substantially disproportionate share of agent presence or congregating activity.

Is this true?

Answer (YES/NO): NO